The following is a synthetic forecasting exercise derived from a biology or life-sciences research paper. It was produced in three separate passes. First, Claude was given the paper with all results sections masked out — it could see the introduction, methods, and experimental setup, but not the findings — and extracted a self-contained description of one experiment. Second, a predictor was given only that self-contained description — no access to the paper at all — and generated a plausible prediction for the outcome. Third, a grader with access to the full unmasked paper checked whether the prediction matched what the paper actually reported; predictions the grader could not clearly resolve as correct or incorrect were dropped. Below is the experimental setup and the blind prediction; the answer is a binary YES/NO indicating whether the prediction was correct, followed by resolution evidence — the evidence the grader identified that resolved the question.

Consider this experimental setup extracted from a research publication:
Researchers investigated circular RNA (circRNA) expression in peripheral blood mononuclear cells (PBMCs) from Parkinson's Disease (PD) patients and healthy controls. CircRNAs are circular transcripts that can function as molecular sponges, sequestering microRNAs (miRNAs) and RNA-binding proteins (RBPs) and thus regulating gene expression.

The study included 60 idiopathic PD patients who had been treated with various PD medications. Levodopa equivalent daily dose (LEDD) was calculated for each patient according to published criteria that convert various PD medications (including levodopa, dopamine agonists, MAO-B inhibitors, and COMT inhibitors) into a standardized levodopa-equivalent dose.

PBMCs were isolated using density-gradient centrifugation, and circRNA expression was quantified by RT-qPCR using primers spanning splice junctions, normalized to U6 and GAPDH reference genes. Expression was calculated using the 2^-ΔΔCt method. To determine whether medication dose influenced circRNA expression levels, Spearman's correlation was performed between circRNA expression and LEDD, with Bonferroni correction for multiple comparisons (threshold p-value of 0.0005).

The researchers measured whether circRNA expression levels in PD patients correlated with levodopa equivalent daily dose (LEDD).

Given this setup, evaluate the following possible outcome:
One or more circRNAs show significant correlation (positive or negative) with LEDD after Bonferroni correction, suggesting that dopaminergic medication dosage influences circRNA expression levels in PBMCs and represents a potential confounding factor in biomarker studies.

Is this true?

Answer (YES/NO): NO